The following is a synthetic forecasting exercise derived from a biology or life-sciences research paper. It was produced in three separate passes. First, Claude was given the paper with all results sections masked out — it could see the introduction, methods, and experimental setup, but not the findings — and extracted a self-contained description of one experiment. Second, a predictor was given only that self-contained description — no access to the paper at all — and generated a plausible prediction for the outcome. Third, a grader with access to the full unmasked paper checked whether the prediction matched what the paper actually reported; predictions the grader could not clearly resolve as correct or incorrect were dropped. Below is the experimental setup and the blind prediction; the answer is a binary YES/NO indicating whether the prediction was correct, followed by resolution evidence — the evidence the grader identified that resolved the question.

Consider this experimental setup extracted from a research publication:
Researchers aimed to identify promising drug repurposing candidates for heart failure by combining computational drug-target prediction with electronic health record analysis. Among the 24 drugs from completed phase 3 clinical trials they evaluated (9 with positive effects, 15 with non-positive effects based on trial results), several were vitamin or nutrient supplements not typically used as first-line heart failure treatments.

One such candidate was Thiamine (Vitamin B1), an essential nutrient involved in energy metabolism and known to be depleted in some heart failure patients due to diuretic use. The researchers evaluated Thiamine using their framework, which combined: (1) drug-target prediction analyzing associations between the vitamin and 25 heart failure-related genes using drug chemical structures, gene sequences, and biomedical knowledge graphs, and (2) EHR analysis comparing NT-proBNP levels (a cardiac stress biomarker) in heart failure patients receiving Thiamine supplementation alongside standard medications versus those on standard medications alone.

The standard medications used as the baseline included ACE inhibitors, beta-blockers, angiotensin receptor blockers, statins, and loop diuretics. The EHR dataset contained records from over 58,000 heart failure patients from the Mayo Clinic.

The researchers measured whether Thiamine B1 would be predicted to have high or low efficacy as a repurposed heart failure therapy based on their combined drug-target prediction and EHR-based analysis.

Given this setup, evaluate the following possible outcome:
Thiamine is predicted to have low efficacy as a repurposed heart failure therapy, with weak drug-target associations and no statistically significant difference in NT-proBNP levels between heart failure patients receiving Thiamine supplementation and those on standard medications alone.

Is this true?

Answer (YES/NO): NO